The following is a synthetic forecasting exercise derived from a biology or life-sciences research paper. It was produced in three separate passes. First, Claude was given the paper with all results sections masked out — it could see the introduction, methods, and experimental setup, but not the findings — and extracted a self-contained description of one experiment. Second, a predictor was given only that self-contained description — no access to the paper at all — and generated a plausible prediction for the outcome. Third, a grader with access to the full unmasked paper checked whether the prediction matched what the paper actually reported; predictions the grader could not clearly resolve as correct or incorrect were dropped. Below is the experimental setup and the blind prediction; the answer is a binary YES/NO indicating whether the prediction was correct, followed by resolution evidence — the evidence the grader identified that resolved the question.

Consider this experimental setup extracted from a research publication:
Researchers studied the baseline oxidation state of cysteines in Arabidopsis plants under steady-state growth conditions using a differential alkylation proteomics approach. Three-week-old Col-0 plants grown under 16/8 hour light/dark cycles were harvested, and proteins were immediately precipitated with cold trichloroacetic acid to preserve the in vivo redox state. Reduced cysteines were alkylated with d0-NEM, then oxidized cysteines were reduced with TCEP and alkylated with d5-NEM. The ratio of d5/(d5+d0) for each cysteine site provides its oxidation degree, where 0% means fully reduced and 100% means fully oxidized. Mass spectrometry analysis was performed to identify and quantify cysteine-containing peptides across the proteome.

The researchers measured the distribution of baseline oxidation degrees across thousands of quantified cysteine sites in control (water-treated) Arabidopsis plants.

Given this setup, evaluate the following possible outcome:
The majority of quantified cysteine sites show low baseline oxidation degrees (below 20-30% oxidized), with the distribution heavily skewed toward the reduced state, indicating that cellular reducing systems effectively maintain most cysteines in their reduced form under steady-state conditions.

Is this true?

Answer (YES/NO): YES